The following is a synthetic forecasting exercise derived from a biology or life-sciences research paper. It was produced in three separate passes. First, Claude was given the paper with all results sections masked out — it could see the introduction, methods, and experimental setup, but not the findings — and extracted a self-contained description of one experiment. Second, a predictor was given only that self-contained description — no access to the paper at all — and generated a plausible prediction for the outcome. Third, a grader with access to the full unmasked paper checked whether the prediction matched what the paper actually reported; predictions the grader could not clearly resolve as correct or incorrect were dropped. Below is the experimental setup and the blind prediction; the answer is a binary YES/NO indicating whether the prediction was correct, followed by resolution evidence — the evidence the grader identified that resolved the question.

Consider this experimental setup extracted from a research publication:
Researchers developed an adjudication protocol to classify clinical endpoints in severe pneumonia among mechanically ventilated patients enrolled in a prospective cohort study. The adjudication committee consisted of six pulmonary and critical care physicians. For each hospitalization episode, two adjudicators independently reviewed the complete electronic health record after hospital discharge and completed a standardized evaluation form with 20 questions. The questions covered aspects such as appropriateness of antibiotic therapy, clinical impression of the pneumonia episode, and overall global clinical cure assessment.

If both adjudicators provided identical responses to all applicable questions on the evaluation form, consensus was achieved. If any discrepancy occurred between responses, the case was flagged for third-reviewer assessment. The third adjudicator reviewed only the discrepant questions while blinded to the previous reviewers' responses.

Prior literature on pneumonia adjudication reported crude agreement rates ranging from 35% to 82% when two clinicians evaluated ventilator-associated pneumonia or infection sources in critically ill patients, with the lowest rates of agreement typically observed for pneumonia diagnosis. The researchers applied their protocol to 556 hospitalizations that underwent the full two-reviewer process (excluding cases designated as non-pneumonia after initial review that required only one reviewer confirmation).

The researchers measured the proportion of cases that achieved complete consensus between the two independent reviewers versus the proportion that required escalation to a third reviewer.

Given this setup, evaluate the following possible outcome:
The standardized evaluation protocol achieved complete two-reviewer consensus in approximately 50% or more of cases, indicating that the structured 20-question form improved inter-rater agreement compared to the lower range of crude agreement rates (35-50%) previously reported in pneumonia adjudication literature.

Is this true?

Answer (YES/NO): NO